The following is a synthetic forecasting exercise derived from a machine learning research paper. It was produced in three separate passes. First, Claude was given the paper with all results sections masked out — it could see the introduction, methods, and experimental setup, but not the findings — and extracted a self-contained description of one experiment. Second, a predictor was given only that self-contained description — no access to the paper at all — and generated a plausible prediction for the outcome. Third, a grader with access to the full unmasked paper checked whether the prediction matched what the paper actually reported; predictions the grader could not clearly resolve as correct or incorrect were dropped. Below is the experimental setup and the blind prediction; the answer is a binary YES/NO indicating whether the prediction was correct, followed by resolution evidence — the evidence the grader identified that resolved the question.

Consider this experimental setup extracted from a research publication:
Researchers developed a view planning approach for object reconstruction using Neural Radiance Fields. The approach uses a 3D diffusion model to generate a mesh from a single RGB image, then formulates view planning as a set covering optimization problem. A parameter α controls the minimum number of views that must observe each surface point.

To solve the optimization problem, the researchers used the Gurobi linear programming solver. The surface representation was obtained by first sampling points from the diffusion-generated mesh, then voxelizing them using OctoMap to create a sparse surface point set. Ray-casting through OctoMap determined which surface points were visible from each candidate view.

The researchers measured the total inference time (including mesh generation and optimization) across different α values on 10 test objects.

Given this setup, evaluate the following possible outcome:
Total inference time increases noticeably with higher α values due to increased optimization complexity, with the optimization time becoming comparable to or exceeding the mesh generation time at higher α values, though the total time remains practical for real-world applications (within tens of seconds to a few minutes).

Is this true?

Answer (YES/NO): NO